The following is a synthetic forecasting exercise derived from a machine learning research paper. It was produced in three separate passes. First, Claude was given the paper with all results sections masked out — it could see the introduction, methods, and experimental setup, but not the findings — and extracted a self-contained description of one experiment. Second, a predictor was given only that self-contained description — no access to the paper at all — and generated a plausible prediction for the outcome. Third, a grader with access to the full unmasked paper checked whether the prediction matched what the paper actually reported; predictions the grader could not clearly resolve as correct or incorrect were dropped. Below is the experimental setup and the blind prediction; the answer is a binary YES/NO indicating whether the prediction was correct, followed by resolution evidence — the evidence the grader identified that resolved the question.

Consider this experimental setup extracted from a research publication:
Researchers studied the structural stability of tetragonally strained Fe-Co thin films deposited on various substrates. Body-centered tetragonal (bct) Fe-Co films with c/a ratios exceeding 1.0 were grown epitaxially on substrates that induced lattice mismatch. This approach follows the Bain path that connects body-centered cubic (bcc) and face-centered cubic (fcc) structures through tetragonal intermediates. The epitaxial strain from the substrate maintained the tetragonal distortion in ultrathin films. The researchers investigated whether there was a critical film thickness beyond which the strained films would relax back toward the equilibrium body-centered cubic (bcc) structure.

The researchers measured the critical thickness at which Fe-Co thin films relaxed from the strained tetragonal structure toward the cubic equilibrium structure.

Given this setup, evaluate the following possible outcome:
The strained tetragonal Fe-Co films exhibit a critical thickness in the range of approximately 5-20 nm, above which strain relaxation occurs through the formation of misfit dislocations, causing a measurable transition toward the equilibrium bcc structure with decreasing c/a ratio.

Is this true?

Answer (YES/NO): NO